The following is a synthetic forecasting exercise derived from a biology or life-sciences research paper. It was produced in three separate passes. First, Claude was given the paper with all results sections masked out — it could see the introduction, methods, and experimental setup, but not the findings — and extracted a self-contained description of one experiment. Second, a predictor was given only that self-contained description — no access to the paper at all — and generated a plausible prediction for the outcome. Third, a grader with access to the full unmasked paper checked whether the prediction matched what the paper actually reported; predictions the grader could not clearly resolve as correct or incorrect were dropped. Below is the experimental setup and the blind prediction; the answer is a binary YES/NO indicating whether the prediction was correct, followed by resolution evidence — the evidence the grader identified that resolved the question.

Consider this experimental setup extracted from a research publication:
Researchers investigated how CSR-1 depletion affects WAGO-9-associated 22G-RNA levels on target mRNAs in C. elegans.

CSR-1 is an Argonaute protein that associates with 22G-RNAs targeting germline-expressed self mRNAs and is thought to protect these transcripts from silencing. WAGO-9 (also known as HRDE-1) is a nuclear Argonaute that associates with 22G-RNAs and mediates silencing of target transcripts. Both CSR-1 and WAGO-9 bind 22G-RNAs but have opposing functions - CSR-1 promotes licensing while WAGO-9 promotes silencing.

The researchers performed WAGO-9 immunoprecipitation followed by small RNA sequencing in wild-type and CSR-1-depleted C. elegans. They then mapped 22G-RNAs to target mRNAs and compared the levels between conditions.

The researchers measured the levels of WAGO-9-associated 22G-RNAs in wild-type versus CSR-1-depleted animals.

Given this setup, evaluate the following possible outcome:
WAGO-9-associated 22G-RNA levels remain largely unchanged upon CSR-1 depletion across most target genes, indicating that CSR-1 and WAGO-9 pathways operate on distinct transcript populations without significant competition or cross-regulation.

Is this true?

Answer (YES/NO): NO